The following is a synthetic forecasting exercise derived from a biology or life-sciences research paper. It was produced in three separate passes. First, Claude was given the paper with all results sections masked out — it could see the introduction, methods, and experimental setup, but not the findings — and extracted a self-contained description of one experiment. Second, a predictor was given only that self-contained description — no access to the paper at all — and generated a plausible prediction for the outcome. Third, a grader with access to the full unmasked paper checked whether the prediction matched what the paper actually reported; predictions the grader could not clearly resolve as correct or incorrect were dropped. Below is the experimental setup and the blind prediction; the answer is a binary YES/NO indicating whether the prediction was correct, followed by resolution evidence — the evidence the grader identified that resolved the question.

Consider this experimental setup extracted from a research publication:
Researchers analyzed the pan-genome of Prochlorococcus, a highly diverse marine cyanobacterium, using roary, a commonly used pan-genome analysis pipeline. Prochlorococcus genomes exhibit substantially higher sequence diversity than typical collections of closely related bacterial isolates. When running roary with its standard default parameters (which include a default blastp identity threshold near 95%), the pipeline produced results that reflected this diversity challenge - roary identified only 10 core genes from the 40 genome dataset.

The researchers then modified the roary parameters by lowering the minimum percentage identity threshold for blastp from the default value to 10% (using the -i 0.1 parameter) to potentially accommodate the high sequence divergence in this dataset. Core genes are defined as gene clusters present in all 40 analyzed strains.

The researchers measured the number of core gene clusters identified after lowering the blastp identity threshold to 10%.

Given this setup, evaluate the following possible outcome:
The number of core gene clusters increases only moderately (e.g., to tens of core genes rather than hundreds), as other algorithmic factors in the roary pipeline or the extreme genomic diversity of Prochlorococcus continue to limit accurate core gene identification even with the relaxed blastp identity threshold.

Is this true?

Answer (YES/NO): NO